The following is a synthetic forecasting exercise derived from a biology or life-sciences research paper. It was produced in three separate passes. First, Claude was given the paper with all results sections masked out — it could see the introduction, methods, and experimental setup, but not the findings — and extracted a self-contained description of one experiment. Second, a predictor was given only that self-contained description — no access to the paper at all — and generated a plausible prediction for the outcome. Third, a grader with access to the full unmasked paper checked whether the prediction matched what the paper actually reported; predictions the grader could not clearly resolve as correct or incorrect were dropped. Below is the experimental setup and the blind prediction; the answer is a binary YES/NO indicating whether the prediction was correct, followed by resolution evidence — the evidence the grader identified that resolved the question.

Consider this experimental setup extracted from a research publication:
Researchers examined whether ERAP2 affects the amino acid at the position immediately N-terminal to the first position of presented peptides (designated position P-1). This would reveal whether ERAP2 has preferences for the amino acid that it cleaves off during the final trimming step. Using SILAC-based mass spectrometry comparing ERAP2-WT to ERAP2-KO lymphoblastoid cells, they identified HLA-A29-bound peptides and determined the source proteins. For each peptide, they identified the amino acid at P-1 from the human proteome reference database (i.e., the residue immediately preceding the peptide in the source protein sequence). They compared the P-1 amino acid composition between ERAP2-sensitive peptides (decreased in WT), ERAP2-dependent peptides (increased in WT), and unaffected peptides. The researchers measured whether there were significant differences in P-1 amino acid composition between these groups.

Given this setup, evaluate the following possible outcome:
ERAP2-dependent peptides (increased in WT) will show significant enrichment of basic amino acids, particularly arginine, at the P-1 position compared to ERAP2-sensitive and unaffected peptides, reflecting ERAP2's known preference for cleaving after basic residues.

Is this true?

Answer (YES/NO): NO